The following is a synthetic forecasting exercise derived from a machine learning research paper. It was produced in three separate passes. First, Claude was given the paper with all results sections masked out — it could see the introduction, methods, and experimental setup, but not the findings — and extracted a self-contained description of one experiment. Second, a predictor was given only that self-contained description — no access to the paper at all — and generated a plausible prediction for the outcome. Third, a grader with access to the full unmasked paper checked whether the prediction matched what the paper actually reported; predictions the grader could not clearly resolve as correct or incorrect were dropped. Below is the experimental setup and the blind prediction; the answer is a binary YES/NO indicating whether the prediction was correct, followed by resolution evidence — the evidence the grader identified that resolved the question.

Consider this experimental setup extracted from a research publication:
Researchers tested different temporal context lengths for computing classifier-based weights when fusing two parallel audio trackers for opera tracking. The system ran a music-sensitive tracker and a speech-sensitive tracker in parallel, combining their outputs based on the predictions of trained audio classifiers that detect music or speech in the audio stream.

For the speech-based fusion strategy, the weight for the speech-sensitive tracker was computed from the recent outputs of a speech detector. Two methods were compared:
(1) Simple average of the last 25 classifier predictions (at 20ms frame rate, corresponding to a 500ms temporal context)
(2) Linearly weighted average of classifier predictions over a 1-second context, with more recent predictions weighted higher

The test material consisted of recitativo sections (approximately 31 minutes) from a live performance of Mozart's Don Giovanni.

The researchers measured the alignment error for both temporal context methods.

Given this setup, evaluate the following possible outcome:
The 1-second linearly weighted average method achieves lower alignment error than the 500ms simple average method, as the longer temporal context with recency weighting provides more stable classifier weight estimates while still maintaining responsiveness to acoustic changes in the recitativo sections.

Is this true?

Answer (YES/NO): YES